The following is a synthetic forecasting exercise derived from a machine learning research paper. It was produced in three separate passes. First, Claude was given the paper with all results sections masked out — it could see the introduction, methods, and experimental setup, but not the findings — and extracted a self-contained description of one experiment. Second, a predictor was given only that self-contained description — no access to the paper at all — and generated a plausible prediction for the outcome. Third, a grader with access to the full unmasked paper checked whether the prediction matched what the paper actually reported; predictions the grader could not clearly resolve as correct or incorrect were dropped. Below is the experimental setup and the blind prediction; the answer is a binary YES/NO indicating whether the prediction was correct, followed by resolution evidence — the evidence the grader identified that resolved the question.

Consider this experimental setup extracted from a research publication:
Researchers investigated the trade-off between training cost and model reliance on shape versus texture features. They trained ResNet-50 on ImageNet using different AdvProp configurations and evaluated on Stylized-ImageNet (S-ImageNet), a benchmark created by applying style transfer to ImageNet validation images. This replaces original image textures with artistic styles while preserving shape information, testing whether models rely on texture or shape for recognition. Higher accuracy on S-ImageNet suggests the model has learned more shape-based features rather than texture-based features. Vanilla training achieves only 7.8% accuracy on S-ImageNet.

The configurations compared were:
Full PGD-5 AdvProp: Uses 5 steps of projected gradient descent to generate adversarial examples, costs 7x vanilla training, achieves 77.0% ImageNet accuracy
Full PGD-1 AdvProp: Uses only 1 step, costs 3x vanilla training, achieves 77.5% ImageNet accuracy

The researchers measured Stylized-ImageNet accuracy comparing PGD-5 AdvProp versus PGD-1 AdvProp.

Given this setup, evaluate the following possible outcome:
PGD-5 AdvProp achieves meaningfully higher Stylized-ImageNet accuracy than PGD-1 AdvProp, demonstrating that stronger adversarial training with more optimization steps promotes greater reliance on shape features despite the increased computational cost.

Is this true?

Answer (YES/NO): YES